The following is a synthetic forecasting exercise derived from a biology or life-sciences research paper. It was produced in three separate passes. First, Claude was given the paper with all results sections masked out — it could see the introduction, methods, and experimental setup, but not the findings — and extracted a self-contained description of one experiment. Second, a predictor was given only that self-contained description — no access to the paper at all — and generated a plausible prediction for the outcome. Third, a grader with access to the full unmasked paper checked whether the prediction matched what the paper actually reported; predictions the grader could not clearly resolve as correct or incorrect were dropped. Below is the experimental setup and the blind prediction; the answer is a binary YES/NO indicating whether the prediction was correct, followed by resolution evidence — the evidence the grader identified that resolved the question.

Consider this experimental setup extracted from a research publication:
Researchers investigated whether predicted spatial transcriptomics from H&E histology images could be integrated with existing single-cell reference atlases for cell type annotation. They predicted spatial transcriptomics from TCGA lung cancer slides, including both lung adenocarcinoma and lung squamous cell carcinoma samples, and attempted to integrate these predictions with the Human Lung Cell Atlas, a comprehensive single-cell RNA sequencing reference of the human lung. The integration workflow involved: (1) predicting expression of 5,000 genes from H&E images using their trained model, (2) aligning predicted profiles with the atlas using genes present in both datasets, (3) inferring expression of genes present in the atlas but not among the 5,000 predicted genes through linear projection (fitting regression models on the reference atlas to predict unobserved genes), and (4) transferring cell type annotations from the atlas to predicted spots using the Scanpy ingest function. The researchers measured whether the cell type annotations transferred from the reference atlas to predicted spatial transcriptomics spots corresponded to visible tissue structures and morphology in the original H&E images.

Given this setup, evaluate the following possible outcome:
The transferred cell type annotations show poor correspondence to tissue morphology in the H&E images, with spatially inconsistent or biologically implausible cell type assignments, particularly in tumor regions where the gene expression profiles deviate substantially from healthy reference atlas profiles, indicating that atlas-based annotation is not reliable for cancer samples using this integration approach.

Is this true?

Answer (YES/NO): NO